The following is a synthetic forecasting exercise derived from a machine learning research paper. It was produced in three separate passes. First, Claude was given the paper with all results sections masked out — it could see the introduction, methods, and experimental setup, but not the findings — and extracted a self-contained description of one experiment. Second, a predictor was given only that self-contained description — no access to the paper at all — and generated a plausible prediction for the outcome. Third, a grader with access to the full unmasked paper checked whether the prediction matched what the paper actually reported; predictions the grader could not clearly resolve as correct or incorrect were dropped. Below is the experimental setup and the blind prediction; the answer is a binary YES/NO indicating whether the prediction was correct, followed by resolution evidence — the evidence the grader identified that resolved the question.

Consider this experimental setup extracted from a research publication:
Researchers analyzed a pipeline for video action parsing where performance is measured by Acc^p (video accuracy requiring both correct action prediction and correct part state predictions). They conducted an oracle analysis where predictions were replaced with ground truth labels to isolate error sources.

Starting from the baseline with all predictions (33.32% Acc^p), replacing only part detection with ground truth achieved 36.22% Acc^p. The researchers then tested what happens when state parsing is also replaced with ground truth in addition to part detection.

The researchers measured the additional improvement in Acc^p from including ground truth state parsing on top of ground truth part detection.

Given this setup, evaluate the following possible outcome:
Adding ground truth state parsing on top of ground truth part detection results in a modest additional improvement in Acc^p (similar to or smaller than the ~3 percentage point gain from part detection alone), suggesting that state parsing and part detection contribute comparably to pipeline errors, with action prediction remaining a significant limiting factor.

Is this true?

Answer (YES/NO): NO